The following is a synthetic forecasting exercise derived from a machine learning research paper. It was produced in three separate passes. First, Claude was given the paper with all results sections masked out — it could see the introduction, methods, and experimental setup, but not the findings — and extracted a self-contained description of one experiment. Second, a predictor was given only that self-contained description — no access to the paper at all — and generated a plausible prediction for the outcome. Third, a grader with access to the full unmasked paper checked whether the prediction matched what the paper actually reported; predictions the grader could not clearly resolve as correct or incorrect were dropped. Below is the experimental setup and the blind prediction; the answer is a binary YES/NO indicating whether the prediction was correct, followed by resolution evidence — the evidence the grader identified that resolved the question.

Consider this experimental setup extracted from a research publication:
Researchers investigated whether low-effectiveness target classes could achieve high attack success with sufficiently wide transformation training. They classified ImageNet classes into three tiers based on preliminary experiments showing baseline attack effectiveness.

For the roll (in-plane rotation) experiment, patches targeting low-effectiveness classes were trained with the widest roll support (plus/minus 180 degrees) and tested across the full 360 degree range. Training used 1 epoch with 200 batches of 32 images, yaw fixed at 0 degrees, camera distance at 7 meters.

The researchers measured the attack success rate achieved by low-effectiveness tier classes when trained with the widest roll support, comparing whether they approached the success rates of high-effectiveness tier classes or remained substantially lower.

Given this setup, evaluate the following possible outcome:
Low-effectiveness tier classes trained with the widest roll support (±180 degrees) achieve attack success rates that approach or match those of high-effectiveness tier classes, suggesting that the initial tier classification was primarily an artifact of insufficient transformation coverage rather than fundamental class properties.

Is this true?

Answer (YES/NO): NO